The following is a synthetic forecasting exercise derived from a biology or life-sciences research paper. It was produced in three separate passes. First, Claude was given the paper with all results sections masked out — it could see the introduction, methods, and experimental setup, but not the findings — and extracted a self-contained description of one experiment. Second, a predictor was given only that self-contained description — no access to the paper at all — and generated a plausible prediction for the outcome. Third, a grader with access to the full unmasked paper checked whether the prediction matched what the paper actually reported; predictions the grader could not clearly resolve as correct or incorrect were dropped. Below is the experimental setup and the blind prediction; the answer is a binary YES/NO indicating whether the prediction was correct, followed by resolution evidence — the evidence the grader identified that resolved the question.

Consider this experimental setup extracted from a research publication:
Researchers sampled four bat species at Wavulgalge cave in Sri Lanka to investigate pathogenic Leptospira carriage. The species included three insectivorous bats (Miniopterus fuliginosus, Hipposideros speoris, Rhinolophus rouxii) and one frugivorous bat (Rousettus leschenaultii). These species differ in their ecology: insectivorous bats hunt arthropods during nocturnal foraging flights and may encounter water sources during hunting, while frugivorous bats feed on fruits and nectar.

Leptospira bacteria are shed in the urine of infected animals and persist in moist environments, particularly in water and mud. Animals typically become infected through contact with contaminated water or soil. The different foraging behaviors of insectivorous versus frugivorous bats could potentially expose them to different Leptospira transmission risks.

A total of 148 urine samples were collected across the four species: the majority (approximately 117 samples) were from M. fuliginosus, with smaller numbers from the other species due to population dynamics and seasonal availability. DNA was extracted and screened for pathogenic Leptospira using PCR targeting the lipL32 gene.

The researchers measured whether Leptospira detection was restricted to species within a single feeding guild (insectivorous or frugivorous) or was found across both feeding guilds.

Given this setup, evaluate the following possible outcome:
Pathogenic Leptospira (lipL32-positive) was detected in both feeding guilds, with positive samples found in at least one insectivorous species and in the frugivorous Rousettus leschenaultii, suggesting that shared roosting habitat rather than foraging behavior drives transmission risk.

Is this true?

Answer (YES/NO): YES